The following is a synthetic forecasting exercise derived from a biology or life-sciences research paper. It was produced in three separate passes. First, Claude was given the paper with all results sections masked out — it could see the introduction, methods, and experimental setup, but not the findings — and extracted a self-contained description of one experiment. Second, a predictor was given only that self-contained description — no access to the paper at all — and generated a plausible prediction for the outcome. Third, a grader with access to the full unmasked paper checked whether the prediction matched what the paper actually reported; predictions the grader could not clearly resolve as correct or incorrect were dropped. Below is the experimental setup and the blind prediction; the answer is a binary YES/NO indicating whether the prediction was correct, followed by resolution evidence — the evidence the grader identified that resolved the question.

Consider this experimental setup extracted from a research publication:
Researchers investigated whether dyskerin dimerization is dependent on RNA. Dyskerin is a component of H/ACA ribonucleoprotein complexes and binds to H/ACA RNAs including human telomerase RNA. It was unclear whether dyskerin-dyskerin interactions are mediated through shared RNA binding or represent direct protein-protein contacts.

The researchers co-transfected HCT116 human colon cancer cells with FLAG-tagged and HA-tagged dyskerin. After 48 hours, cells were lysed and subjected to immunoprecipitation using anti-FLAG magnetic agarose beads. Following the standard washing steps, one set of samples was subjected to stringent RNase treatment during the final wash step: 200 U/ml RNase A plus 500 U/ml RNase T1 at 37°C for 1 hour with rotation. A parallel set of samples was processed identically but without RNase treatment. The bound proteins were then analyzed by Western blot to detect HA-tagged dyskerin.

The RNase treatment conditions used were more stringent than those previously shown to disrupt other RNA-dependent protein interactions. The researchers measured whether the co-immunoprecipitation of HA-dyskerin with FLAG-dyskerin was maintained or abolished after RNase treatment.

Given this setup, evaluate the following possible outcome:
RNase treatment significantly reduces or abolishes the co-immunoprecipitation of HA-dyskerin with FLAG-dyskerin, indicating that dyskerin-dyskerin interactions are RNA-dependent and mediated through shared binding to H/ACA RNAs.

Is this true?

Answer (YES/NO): NO